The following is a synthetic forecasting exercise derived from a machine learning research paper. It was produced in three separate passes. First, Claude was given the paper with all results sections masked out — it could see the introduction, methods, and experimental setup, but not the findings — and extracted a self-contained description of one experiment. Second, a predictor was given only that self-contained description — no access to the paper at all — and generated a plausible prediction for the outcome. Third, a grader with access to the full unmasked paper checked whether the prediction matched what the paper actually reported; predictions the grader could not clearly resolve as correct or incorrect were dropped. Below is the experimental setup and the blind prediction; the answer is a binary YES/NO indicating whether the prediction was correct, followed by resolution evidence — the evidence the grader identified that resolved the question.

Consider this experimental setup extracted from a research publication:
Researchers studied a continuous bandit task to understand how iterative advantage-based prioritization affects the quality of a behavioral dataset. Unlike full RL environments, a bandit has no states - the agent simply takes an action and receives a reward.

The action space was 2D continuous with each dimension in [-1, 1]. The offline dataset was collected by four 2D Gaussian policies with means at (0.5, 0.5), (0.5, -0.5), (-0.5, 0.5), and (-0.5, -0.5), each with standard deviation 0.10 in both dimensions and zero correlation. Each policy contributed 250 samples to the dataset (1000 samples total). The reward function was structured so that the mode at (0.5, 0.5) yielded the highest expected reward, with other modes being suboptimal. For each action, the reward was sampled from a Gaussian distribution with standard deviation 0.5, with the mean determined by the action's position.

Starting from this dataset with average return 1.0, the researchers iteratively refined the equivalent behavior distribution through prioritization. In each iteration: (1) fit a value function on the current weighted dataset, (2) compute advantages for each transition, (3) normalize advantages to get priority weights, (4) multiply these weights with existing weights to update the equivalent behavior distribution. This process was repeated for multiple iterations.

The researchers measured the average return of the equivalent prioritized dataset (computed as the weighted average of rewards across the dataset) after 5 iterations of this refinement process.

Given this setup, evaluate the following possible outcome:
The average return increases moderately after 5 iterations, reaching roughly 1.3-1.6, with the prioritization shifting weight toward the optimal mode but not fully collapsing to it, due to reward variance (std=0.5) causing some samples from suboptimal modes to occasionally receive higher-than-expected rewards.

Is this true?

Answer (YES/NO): NO